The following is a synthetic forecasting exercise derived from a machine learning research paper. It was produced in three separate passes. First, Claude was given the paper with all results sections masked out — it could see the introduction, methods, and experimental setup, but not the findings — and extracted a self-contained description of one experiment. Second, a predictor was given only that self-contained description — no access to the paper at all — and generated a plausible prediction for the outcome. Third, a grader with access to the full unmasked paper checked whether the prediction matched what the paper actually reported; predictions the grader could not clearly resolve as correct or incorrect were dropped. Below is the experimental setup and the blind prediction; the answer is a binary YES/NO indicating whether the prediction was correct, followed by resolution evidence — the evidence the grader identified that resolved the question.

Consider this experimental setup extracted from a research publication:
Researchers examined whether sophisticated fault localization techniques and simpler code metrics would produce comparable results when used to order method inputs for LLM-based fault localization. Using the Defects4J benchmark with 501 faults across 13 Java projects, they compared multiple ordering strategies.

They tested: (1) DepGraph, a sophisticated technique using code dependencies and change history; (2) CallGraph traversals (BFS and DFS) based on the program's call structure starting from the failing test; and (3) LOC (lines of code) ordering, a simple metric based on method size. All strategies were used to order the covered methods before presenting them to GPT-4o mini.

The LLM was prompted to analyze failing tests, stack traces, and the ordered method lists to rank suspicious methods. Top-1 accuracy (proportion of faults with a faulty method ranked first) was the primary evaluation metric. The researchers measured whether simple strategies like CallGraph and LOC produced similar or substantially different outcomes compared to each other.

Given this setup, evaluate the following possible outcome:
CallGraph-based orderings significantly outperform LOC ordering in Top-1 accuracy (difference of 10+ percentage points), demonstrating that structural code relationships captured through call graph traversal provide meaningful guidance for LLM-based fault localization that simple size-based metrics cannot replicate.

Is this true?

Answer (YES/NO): NO